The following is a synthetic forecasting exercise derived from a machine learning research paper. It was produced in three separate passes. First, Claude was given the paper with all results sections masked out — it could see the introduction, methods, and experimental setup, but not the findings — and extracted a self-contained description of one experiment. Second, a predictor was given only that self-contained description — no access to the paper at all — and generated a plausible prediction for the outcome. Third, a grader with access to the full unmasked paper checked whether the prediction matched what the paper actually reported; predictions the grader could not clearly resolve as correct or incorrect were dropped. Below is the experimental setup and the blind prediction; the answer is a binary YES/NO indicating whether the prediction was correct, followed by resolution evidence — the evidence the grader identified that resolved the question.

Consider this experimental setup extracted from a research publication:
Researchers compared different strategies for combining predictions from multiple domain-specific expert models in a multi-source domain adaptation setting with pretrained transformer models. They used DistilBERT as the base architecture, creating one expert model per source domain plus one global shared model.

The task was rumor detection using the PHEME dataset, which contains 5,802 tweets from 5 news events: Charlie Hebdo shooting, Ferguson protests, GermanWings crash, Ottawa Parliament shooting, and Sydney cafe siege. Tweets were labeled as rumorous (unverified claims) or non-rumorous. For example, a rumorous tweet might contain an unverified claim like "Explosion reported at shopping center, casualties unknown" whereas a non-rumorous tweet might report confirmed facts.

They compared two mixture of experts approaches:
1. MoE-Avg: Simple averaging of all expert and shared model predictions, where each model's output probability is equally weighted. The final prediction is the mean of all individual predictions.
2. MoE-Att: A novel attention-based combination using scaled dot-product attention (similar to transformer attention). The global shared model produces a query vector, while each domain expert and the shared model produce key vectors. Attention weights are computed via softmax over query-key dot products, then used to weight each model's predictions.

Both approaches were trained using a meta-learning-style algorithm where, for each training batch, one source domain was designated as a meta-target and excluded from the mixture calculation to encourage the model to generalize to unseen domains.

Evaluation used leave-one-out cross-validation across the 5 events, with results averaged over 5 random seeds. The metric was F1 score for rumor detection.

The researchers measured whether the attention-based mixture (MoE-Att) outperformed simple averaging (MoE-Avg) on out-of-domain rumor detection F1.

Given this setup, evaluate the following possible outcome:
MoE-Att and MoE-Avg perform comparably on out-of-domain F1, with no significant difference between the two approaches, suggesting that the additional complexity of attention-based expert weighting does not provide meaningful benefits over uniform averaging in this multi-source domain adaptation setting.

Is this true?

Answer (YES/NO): NO